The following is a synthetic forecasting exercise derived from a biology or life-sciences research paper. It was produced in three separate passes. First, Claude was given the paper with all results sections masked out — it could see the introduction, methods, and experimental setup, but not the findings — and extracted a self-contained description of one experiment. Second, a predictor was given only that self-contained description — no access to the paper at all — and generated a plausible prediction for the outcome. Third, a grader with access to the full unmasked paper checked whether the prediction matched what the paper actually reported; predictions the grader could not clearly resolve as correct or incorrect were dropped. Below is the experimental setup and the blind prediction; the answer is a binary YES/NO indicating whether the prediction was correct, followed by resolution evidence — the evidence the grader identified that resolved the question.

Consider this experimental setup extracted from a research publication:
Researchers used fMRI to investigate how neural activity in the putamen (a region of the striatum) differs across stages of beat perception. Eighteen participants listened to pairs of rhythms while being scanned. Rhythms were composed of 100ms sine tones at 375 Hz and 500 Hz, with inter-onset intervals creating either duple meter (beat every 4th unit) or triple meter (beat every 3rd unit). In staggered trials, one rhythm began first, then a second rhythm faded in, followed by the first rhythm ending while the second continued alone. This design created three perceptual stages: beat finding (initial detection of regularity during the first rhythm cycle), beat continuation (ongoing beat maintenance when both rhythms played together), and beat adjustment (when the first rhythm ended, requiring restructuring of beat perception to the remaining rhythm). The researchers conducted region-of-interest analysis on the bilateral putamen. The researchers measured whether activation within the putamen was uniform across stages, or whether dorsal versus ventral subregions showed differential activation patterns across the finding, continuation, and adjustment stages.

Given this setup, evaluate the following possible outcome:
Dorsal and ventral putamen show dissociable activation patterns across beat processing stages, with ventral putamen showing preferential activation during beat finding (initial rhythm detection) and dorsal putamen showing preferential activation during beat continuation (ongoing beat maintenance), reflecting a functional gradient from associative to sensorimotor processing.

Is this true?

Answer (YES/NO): NO